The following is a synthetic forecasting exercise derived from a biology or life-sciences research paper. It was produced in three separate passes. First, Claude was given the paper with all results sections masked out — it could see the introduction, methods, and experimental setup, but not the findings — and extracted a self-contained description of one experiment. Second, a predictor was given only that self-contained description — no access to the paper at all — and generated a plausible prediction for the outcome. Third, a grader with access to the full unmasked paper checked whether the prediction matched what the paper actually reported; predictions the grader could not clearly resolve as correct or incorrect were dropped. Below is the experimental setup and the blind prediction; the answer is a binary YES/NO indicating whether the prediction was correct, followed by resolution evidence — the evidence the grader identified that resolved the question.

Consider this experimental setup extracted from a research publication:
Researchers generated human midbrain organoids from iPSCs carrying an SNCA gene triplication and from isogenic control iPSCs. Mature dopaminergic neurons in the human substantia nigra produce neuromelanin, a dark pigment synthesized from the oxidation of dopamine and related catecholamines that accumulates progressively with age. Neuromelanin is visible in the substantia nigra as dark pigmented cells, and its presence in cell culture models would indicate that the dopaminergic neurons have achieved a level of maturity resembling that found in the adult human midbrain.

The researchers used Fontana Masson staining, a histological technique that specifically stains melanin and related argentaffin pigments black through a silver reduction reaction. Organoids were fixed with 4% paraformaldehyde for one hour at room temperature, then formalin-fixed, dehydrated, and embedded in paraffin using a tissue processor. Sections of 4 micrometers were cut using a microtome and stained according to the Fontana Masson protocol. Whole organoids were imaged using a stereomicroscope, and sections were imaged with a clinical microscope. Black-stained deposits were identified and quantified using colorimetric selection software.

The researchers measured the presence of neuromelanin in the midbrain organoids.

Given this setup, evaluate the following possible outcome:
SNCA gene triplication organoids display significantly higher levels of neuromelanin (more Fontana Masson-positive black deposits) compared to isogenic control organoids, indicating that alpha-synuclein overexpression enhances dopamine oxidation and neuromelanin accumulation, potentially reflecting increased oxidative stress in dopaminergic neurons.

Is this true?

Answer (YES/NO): NO